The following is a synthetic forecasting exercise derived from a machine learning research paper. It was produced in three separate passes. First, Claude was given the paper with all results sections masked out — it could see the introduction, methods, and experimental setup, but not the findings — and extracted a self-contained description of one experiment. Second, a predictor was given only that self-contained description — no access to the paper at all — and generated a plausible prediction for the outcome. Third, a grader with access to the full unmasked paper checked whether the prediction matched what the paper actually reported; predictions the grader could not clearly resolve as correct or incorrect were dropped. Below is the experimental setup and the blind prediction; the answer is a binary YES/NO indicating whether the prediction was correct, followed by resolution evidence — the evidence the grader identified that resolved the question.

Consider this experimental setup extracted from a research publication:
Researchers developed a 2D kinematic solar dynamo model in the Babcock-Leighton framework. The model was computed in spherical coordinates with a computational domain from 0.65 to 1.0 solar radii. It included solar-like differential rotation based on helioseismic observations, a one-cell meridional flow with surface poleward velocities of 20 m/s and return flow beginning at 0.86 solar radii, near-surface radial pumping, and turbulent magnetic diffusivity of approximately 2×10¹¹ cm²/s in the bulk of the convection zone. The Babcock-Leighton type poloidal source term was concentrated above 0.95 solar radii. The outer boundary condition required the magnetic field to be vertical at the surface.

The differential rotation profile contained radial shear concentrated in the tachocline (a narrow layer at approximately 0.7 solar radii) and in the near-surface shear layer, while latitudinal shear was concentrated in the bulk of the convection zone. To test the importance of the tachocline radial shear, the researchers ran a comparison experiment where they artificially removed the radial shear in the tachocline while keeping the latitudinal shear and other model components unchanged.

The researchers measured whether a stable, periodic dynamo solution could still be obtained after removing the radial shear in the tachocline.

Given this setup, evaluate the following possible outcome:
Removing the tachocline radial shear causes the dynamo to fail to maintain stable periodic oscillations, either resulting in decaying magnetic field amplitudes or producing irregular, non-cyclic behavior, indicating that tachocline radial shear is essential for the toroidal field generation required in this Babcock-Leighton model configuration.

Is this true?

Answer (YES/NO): NO